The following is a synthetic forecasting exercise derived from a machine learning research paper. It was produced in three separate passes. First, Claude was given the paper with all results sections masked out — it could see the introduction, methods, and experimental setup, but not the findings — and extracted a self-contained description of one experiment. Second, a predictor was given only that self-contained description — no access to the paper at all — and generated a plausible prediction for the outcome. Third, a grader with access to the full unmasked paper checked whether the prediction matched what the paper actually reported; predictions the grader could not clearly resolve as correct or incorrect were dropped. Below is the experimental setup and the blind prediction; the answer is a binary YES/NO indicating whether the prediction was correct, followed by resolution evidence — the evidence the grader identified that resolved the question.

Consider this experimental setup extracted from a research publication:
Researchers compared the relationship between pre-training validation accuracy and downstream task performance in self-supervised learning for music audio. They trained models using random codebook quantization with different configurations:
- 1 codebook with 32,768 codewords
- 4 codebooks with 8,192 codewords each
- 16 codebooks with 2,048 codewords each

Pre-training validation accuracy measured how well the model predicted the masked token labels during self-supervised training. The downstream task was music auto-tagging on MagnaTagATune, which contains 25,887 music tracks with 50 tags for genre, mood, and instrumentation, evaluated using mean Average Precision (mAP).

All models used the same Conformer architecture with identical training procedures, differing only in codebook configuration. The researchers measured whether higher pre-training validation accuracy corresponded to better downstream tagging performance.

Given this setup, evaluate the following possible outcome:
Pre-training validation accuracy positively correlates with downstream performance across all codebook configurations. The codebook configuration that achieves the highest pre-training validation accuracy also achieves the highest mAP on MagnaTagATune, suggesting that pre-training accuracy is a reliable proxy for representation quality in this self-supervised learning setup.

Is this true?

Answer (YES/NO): NO